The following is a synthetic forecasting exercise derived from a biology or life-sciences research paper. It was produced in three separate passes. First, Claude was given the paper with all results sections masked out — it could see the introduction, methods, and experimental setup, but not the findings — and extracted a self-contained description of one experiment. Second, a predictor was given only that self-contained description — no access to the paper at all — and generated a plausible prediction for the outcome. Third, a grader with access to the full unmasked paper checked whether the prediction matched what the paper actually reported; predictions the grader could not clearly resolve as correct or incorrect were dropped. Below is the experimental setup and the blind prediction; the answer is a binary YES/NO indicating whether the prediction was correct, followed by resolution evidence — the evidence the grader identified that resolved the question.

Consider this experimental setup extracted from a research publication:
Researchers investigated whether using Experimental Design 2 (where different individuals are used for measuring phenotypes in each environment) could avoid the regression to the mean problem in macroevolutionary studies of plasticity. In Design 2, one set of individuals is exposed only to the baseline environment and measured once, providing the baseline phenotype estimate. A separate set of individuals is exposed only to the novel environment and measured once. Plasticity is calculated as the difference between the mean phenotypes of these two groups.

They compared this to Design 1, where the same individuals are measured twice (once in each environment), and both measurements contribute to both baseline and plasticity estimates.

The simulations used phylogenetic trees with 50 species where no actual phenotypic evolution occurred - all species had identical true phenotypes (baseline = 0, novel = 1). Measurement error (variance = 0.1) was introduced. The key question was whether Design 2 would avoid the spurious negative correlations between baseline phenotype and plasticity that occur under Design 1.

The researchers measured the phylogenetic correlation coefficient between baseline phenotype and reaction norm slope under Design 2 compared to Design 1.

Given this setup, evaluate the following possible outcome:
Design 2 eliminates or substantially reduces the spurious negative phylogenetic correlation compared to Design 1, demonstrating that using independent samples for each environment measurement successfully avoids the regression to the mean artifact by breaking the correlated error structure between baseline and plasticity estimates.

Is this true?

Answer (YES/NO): NO